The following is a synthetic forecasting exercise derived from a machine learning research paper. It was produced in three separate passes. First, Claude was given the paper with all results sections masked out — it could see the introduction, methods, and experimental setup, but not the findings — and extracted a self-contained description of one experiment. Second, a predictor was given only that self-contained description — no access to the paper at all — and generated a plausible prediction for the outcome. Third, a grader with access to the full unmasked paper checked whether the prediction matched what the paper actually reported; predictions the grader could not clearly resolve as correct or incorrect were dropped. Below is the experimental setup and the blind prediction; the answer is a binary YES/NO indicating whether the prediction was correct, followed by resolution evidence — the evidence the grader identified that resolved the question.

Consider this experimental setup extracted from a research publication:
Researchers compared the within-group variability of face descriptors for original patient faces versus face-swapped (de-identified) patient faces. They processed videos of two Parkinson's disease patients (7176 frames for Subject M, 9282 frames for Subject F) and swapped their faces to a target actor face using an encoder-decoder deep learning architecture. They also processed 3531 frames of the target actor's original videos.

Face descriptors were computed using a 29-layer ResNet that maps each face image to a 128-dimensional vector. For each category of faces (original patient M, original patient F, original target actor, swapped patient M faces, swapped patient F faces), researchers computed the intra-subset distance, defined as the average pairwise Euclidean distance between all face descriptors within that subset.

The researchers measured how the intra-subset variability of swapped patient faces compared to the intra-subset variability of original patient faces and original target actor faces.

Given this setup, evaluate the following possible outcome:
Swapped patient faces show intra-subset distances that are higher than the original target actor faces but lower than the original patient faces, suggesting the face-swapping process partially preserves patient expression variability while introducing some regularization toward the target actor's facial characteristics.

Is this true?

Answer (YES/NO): NO